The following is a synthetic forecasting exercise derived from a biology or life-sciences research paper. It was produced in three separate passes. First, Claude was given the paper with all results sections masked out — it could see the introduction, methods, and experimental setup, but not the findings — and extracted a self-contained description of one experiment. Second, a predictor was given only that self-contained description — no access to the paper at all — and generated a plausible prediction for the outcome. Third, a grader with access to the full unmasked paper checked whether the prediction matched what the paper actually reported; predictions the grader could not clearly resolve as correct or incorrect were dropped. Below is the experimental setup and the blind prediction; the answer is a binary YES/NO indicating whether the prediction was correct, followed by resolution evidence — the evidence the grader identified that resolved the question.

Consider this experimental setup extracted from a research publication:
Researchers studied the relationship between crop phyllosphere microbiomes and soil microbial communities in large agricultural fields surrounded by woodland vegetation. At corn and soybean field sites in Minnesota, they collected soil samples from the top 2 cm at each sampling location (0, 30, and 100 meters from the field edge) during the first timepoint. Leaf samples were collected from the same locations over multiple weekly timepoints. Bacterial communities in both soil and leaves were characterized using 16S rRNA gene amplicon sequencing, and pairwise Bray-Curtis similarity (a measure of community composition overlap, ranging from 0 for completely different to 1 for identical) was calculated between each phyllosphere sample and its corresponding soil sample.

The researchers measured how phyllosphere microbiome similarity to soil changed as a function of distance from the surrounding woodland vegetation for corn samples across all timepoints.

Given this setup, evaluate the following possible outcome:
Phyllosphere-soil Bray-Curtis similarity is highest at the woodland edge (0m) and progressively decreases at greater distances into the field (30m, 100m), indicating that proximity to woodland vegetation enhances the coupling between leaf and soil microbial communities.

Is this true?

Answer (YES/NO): NO